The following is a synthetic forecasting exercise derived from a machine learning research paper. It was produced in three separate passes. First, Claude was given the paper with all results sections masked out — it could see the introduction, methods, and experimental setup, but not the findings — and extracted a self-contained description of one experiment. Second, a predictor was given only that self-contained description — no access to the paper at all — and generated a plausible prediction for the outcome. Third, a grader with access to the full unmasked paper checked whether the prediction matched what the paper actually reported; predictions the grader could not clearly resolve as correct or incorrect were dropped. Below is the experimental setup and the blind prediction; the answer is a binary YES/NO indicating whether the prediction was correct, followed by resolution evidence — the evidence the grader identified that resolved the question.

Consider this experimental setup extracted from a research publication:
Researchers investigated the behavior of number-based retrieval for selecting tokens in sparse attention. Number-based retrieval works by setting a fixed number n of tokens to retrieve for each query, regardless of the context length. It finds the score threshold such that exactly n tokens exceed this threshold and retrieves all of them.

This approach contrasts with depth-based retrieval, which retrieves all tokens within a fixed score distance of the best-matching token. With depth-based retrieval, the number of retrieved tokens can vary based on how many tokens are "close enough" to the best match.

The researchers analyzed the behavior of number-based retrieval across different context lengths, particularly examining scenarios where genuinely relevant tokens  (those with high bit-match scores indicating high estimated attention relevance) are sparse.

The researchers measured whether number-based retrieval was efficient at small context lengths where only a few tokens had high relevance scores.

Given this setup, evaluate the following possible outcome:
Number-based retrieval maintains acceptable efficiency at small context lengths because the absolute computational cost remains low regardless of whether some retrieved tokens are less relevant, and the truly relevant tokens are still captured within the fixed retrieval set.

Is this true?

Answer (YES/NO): NO